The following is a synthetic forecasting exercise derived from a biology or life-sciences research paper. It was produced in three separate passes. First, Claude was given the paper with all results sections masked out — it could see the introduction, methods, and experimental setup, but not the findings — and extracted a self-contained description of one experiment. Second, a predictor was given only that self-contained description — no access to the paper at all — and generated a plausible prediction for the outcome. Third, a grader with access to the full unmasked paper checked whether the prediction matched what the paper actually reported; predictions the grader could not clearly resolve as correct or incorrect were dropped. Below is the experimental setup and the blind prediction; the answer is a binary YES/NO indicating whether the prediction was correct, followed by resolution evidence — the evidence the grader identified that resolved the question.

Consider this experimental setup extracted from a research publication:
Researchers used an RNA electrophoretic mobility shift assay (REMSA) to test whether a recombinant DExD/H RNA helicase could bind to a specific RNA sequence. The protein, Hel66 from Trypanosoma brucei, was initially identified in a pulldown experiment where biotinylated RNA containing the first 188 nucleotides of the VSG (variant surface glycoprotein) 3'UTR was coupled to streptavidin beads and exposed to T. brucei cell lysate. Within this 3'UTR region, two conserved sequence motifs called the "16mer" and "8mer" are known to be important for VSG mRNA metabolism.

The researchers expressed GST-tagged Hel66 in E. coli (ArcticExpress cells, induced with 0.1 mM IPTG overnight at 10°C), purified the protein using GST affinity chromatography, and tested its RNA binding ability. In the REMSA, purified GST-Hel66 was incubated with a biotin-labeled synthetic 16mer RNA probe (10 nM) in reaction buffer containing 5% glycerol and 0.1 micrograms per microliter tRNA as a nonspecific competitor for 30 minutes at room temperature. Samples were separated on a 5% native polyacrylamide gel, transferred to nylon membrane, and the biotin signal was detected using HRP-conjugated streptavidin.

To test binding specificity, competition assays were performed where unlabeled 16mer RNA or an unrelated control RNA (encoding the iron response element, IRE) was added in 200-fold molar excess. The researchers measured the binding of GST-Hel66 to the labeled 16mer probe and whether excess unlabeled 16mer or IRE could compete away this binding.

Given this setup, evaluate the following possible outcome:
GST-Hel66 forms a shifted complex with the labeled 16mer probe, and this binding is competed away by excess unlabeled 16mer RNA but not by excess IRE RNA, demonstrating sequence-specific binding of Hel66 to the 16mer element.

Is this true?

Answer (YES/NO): NO